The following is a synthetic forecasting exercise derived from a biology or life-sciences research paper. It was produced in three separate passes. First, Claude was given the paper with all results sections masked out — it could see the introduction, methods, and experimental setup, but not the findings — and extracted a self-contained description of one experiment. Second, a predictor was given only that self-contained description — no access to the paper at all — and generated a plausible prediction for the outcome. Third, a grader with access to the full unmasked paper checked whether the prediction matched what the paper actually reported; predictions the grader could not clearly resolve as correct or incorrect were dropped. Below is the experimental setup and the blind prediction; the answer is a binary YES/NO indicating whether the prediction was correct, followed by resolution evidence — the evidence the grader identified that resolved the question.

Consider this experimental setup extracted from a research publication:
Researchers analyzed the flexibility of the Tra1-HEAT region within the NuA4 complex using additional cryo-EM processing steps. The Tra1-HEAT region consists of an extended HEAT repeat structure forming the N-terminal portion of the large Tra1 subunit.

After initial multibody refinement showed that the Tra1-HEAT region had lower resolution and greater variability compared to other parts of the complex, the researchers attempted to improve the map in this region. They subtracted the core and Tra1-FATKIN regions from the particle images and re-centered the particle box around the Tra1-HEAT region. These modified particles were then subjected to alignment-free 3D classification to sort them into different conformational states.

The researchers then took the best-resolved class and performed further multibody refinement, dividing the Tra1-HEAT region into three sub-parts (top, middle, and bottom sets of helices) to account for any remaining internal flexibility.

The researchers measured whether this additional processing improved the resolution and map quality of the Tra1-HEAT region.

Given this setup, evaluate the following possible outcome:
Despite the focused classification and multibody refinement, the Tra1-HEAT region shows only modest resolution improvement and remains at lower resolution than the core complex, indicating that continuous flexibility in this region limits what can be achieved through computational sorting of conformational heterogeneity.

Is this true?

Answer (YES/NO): NO